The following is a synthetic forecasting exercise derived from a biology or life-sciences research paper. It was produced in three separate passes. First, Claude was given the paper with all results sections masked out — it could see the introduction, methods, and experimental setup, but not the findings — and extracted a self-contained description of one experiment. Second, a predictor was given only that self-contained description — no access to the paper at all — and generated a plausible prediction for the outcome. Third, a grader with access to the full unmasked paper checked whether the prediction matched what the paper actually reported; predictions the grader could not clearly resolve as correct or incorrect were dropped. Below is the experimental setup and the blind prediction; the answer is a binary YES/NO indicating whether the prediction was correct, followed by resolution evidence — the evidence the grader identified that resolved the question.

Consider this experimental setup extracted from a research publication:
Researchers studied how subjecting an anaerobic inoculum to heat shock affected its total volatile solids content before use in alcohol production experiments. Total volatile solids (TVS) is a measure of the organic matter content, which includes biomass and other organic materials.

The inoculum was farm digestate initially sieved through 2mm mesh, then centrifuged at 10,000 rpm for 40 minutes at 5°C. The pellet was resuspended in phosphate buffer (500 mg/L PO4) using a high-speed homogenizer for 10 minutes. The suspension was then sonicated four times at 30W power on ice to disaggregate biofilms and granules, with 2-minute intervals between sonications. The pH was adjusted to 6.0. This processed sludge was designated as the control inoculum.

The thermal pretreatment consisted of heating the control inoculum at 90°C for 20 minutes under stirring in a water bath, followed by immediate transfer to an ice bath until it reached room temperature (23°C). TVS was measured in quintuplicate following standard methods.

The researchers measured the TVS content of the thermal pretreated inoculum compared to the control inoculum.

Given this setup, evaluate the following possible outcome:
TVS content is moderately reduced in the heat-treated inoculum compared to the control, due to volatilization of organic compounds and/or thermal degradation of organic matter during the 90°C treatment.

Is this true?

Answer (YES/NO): NO